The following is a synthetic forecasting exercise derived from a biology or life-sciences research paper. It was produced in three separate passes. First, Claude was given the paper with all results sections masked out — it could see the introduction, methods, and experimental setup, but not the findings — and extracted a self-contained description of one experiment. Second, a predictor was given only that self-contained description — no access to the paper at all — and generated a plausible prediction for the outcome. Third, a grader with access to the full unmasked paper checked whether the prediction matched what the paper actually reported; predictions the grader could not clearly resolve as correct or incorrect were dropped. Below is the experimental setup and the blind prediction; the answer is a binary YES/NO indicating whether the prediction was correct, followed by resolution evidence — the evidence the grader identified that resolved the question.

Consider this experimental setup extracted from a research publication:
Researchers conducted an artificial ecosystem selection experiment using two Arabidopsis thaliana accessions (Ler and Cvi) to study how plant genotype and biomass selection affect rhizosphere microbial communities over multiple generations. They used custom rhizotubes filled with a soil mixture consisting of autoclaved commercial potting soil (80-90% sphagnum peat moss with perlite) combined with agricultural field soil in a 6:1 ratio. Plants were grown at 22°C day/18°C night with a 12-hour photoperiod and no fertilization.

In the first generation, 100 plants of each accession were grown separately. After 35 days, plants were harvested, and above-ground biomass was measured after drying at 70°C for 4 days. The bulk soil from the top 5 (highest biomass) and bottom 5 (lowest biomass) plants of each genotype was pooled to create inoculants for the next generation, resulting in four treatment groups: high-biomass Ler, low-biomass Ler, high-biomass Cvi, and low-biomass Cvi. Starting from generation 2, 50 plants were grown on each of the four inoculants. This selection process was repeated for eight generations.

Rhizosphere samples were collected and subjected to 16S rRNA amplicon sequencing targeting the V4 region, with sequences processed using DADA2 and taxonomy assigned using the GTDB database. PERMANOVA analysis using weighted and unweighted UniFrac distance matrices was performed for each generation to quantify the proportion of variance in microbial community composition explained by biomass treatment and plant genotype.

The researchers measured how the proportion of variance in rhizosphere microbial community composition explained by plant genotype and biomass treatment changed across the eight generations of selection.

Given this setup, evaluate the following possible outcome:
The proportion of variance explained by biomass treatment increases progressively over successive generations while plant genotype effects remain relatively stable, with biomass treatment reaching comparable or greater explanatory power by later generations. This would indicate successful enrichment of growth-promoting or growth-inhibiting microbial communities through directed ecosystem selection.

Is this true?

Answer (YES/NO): NO